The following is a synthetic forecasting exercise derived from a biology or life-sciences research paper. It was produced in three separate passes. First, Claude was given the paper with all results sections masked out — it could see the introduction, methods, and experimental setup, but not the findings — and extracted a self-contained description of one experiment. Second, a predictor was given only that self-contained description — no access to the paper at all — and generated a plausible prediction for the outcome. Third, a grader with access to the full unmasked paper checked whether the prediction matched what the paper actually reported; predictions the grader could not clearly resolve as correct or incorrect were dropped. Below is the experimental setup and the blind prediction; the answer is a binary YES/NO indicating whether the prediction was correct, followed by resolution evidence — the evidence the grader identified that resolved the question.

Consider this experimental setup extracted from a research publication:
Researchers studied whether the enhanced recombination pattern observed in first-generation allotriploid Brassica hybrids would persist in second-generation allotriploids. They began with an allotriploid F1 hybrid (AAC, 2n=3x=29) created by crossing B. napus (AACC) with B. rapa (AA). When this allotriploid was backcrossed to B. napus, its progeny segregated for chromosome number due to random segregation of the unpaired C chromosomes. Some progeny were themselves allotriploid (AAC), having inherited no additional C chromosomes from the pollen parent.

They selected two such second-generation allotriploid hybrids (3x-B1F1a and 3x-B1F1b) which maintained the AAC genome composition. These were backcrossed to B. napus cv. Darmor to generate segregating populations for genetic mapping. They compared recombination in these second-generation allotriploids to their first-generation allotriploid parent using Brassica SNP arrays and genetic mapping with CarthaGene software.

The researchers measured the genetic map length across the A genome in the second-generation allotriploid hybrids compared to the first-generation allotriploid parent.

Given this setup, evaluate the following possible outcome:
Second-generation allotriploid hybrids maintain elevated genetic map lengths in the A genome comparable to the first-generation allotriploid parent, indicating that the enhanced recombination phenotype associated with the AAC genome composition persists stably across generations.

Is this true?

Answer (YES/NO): NO